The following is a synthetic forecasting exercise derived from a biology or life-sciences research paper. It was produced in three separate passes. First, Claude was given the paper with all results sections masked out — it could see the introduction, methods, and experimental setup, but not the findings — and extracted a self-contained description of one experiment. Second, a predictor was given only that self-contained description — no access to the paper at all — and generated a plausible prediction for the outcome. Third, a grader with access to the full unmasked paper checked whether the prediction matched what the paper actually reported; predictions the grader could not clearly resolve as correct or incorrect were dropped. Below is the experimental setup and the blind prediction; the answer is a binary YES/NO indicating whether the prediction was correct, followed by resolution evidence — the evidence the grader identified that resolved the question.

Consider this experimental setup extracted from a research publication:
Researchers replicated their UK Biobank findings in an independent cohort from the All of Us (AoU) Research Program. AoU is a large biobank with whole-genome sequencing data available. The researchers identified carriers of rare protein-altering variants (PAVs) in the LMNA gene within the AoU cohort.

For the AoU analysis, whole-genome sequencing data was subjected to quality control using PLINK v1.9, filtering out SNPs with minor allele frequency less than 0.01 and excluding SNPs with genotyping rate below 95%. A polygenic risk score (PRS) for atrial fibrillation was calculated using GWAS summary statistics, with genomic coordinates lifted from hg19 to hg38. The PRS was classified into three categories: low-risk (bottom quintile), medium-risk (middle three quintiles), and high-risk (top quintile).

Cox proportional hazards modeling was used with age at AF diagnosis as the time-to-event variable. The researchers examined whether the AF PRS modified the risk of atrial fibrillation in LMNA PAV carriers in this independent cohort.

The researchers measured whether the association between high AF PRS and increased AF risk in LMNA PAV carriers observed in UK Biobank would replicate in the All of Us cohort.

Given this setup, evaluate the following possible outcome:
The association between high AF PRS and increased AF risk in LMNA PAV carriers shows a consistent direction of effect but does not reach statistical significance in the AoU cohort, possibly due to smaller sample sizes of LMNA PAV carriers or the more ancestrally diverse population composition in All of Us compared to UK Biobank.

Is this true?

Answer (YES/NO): NO